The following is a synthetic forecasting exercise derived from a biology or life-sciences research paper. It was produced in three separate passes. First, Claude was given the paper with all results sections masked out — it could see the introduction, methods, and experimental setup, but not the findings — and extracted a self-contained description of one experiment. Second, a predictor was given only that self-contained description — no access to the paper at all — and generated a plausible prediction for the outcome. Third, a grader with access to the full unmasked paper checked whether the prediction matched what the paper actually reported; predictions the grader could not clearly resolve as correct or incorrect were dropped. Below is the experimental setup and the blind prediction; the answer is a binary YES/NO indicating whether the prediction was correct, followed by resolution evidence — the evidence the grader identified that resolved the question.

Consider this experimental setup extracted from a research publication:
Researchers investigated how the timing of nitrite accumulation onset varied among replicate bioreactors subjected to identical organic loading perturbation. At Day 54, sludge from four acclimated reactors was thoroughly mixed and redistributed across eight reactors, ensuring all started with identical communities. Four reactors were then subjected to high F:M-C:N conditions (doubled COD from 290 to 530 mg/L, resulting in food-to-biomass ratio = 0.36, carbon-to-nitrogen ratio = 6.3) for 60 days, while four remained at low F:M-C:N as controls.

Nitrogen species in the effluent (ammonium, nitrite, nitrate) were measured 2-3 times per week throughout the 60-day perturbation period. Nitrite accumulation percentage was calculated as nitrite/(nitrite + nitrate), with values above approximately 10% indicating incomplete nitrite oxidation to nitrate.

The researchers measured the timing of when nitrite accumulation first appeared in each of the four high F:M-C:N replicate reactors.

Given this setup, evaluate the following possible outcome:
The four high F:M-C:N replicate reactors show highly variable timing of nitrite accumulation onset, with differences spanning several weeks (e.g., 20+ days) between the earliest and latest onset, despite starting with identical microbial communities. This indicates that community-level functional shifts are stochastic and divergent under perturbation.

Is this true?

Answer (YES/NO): NO